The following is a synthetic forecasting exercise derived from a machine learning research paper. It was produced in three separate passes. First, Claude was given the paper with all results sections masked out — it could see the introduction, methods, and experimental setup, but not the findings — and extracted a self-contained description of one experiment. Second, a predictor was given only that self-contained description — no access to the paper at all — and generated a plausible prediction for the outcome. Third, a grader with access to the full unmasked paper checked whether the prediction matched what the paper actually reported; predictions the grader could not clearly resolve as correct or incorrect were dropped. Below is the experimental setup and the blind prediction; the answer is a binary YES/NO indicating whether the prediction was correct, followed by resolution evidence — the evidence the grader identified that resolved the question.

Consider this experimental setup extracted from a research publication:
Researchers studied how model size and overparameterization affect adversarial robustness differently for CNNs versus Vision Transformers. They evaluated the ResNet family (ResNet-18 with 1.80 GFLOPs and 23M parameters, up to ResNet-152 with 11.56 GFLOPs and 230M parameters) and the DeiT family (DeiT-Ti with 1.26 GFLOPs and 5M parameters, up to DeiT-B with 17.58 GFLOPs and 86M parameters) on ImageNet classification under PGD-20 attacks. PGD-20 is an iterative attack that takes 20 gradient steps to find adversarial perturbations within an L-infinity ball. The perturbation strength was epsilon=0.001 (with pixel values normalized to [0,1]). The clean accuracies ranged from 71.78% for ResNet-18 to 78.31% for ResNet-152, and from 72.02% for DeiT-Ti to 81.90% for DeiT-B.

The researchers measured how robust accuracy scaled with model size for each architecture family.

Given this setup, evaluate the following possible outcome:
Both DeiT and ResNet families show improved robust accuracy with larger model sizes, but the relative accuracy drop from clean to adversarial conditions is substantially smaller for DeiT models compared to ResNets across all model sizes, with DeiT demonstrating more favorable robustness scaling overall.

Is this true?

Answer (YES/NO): NO